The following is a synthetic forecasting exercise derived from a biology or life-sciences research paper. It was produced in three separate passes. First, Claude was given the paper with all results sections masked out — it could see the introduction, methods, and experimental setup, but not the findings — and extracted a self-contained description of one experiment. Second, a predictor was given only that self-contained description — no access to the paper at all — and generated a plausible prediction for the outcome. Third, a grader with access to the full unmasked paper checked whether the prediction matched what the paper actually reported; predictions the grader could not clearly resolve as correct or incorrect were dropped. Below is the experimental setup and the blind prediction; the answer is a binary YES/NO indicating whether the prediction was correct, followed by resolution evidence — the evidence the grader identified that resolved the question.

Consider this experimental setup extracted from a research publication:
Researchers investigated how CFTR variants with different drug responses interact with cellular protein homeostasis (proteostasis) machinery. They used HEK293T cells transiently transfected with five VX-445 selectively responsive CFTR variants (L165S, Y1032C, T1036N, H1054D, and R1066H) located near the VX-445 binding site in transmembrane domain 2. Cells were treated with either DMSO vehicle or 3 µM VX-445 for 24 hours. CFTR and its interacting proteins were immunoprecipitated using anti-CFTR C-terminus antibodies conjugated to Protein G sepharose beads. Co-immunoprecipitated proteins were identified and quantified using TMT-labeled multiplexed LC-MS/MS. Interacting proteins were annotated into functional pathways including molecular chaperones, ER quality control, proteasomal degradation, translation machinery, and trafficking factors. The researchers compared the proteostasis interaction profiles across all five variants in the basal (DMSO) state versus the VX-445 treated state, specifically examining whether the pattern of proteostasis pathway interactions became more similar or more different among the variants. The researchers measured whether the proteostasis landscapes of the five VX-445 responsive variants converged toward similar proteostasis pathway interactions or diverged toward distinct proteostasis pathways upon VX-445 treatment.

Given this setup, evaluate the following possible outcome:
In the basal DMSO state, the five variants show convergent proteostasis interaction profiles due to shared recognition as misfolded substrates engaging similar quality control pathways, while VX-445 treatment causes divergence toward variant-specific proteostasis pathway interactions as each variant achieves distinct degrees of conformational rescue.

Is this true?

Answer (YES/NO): NO